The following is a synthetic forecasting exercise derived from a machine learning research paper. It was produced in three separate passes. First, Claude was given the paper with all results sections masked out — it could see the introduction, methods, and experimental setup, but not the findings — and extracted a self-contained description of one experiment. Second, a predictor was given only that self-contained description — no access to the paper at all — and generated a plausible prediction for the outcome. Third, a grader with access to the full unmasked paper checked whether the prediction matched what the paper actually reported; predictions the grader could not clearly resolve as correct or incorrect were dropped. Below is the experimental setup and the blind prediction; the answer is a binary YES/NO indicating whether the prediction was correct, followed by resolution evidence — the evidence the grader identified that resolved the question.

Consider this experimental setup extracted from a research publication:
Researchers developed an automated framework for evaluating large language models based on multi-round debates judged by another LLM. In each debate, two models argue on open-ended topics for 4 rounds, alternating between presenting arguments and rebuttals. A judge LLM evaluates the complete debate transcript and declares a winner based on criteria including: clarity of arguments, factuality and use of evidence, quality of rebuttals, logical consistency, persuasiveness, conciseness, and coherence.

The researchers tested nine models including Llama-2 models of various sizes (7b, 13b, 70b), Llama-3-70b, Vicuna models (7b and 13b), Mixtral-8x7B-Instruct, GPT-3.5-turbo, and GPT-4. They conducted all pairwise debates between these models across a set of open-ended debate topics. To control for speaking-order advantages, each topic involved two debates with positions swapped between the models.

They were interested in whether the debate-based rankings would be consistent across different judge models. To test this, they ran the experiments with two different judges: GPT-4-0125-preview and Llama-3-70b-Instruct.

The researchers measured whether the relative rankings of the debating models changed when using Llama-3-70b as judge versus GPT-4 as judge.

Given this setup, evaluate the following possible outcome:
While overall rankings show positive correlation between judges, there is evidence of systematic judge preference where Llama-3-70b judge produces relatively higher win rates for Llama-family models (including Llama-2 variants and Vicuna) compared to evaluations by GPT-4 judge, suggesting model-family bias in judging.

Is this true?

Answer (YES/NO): NO